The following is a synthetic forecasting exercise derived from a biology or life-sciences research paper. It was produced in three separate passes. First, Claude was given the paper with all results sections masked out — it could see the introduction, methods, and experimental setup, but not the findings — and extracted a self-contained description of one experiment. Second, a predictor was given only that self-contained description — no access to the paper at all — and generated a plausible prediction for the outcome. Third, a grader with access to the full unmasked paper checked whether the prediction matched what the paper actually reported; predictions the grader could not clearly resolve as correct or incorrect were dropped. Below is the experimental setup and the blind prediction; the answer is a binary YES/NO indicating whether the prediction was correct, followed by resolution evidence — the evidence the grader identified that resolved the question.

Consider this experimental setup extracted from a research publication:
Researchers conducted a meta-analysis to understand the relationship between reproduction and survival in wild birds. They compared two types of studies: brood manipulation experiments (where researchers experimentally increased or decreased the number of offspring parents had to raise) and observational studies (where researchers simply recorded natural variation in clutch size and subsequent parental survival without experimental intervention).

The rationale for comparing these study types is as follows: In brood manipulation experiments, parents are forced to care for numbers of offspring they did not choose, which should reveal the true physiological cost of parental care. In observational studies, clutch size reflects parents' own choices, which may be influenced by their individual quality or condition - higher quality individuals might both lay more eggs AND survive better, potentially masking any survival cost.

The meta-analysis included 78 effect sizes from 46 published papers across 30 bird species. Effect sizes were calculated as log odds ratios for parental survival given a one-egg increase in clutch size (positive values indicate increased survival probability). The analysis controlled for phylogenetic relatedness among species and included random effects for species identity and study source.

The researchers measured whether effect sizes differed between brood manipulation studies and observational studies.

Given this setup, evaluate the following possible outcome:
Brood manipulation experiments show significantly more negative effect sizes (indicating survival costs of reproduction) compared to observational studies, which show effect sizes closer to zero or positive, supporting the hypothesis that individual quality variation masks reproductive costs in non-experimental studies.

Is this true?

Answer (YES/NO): YES